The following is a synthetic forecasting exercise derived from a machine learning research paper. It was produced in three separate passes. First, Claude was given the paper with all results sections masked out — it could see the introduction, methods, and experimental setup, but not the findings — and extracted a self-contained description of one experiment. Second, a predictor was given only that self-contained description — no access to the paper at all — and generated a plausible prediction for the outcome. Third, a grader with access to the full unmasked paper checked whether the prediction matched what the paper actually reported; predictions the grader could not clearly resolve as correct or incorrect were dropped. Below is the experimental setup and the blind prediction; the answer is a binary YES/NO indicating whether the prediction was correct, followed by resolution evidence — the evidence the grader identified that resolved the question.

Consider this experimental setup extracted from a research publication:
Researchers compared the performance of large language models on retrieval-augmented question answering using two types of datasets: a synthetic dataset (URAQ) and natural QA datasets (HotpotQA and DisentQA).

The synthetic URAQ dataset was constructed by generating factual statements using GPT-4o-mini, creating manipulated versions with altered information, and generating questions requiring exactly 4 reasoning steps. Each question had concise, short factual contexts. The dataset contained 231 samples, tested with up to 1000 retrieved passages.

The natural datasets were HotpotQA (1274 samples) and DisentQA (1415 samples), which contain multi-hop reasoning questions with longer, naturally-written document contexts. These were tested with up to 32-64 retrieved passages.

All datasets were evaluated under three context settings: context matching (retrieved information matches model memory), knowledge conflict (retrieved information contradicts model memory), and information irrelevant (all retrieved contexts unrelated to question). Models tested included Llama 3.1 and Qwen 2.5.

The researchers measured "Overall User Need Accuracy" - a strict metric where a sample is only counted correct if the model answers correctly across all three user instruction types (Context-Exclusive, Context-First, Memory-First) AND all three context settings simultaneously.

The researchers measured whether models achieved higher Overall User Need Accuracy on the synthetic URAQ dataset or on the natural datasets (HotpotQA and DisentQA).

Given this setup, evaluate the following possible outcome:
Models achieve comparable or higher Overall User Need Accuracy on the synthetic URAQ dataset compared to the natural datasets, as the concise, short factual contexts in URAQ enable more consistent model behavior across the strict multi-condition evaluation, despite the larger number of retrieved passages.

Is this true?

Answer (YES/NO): NO